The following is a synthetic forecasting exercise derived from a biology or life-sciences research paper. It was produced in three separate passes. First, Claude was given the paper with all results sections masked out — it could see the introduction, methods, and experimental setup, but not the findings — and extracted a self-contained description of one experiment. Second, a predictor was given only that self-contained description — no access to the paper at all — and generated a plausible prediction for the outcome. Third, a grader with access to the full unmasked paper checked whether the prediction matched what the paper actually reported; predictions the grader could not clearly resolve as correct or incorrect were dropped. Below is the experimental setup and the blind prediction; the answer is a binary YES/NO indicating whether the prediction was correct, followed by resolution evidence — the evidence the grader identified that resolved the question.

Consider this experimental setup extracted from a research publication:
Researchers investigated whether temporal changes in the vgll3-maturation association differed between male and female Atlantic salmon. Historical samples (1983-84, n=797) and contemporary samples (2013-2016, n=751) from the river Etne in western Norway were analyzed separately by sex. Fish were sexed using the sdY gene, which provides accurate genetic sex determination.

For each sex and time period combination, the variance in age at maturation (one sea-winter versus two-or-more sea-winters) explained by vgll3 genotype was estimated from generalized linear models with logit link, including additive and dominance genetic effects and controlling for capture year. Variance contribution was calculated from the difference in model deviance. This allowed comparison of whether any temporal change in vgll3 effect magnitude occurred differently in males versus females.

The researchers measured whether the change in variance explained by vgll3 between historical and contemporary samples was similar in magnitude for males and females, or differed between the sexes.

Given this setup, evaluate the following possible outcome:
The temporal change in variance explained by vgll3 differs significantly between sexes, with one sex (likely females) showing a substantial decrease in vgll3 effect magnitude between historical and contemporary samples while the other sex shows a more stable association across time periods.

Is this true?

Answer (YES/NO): NO